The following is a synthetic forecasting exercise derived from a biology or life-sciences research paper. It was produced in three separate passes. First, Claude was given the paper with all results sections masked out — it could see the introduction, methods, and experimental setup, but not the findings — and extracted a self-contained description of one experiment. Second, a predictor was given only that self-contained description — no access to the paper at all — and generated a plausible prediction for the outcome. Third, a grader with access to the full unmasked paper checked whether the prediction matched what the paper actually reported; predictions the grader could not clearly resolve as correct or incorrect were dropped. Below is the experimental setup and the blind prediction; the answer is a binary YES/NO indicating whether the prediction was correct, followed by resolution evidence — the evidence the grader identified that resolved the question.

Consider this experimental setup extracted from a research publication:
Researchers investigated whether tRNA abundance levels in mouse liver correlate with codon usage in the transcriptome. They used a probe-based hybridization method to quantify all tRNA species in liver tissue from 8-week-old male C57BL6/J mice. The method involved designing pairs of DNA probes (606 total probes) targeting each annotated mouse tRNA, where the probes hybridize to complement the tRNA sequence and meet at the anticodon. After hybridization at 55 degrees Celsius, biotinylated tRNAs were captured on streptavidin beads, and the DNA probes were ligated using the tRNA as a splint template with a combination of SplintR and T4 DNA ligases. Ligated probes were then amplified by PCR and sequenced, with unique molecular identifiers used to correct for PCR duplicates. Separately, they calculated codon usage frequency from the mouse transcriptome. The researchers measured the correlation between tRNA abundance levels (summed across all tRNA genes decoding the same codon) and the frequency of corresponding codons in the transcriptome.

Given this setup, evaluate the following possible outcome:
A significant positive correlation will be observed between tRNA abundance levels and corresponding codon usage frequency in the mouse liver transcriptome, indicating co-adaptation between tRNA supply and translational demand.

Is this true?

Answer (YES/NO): YES